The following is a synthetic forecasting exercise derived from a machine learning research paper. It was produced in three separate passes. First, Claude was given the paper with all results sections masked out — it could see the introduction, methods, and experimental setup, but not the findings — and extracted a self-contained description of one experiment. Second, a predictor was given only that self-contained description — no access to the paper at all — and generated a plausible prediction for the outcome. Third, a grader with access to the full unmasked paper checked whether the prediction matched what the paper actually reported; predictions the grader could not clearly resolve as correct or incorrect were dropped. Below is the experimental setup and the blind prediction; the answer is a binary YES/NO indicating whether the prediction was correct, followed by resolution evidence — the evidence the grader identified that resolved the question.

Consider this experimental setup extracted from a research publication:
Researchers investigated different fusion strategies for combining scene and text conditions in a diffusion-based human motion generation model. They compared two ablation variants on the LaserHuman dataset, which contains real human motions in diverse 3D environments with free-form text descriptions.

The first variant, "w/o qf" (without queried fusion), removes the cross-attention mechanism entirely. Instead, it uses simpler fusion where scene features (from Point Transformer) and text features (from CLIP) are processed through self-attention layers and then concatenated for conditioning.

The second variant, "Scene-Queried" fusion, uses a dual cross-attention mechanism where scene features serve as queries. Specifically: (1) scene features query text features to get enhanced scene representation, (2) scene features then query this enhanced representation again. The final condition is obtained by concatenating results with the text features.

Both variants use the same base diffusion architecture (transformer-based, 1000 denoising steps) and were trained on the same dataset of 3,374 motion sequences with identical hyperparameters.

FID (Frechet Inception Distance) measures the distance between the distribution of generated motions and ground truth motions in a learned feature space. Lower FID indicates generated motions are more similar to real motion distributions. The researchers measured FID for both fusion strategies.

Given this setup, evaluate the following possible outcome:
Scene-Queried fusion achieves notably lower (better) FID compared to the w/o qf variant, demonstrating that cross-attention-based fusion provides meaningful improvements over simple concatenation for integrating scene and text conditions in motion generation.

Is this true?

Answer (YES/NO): NO